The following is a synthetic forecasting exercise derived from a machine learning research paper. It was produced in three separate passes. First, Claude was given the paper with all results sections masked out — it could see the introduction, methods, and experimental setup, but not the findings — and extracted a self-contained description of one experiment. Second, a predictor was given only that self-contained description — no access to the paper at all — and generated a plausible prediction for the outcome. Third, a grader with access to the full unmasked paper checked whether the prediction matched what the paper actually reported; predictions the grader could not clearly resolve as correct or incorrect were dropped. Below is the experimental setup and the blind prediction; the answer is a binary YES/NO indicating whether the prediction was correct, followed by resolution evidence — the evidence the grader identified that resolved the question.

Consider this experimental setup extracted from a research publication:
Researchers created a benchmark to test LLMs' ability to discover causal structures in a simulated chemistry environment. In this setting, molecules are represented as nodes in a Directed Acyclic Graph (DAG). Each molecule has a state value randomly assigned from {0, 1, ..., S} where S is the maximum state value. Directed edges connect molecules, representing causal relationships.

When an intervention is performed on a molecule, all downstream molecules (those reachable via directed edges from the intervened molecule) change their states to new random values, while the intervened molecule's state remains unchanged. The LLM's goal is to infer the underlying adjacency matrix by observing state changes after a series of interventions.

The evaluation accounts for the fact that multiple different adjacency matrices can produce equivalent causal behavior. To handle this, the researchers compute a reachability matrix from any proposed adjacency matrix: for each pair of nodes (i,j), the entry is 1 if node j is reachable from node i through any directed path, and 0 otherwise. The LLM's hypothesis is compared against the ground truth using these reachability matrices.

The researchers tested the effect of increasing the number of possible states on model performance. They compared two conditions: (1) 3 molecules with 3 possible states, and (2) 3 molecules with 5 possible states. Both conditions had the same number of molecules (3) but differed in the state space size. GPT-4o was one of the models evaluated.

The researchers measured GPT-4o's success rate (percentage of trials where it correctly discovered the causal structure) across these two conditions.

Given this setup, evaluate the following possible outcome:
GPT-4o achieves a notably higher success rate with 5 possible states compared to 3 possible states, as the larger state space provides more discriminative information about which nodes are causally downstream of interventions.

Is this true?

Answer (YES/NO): NO